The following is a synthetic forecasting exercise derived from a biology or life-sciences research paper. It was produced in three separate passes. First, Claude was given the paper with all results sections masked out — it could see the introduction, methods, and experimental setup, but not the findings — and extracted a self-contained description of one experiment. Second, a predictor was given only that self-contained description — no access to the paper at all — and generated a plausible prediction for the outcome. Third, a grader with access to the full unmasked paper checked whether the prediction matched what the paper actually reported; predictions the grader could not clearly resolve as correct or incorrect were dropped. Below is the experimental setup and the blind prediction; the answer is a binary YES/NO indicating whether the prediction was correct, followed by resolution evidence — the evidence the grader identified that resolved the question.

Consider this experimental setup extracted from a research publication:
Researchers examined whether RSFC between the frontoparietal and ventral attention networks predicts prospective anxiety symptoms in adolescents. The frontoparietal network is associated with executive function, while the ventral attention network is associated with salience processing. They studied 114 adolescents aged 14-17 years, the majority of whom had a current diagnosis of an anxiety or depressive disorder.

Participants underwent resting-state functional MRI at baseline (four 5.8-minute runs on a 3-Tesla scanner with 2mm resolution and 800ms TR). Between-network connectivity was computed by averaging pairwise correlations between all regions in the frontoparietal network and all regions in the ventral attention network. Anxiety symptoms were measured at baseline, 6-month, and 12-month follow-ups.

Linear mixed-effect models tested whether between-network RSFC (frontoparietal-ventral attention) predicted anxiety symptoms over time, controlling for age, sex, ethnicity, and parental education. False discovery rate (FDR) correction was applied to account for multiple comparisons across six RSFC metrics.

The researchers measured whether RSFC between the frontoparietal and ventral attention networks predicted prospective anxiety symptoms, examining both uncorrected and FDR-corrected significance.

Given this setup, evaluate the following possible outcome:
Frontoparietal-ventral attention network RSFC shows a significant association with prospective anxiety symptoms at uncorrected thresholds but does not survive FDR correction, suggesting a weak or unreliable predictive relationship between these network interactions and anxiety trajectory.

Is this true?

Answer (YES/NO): YES